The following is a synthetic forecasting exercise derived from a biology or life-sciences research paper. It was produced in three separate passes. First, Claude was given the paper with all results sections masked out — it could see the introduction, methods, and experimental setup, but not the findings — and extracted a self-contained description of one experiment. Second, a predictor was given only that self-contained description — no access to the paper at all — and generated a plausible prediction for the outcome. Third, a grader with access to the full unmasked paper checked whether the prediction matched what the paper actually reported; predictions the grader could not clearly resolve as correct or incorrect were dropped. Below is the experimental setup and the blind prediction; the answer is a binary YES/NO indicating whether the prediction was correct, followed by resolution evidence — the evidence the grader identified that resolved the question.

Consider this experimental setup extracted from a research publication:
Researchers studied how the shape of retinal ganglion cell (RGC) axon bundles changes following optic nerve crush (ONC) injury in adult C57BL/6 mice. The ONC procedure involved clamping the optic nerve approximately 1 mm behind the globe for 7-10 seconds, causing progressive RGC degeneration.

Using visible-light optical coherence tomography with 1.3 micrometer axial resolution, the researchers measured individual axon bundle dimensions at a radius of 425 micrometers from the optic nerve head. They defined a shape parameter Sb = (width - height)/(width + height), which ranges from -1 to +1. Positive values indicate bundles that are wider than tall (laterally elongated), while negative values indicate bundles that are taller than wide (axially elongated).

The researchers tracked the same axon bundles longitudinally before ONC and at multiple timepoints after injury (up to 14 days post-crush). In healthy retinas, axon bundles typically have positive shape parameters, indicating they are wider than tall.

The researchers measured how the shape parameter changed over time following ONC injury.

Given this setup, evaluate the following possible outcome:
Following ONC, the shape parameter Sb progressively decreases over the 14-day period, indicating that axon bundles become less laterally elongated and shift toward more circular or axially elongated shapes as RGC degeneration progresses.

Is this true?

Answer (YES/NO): YES